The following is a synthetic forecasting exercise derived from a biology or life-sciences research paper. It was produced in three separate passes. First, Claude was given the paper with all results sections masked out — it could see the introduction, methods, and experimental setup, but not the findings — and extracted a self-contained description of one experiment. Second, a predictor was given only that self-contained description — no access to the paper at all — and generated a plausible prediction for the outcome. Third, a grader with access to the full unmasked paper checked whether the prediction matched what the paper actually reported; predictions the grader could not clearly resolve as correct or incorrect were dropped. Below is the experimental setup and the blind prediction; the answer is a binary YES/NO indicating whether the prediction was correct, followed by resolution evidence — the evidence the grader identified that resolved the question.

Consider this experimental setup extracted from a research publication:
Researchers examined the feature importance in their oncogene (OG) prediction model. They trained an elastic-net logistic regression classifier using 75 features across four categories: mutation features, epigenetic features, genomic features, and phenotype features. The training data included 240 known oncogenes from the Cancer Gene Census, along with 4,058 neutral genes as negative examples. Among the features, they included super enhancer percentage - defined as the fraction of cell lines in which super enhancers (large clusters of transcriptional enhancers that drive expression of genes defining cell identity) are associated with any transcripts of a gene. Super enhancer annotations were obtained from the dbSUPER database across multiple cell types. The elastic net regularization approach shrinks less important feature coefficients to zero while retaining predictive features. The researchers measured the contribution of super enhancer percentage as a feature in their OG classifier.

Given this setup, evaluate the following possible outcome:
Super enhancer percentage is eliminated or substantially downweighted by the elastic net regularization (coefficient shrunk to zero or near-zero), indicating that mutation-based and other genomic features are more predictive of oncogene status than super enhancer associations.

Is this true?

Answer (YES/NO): NO